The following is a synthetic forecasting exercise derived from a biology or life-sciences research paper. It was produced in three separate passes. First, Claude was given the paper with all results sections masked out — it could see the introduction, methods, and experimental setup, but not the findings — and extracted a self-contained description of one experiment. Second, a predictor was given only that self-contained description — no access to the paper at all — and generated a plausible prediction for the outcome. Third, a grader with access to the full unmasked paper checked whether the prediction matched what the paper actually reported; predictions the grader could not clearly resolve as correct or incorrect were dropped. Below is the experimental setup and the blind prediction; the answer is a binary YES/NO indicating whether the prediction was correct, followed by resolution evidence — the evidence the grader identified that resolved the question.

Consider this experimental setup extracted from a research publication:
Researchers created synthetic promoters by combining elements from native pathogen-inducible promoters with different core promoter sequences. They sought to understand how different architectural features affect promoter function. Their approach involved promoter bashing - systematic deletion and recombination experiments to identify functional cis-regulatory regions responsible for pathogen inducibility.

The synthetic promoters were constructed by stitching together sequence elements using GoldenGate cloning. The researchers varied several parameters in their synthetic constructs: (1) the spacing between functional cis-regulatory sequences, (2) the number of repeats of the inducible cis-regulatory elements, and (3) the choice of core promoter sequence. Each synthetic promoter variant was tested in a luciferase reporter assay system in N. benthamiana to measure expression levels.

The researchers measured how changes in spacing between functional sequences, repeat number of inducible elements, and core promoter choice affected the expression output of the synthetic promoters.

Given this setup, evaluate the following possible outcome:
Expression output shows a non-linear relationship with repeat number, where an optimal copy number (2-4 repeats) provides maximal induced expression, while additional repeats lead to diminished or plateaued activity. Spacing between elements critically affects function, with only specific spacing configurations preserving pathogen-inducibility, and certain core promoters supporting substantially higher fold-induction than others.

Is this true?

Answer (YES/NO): NO